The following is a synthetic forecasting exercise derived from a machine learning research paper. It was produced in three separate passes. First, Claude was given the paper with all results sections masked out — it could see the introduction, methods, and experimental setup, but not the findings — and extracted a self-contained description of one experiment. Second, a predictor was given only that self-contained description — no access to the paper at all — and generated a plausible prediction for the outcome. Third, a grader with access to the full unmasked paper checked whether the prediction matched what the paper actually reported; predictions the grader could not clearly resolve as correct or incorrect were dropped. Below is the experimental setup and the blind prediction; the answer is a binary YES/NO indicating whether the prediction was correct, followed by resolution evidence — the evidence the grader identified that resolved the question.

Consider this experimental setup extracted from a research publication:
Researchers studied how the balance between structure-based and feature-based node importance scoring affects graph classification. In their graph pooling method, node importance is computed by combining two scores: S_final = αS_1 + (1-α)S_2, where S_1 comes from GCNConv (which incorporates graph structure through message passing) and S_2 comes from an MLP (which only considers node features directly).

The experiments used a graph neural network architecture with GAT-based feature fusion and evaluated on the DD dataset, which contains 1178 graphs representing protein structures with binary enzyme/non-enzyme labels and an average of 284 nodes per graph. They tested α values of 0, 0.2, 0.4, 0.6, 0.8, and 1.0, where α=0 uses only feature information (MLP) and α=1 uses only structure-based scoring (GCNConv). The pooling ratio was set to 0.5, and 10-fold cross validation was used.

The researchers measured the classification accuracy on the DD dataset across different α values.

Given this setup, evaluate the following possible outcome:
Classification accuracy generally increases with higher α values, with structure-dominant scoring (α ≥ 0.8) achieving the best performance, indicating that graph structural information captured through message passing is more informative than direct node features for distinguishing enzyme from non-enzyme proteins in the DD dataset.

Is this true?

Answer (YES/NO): NO